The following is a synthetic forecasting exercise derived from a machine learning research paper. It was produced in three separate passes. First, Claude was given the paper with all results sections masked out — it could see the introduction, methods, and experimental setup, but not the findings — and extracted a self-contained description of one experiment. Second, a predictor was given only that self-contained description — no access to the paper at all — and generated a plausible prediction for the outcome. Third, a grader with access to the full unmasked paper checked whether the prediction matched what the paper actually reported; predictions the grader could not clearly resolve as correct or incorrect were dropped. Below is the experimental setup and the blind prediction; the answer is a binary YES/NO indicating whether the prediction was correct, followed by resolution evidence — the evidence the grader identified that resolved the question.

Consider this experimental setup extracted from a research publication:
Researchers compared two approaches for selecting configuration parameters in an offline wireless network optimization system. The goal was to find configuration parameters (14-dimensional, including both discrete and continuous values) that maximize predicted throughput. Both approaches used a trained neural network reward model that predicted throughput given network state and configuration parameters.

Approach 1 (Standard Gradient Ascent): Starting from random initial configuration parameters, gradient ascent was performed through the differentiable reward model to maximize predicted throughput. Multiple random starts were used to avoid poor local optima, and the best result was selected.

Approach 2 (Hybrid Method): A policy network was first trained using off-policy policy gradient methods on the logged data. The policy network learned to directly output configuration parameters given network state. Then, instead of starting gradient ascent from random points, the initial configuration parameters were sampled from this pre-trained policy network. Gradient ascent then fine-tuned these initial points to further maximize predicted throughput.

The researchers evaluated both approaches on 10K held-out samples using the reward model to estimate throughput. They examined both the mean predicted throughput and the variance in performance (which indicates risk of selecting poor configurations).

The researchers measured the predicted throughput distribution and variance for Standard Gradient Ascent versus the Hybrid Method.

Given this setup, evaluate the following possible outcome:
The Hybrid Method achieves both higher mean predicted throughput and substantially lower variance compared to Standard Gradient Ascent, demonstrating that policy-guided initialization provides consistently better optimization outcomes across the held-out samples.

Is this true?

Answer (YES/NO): NO